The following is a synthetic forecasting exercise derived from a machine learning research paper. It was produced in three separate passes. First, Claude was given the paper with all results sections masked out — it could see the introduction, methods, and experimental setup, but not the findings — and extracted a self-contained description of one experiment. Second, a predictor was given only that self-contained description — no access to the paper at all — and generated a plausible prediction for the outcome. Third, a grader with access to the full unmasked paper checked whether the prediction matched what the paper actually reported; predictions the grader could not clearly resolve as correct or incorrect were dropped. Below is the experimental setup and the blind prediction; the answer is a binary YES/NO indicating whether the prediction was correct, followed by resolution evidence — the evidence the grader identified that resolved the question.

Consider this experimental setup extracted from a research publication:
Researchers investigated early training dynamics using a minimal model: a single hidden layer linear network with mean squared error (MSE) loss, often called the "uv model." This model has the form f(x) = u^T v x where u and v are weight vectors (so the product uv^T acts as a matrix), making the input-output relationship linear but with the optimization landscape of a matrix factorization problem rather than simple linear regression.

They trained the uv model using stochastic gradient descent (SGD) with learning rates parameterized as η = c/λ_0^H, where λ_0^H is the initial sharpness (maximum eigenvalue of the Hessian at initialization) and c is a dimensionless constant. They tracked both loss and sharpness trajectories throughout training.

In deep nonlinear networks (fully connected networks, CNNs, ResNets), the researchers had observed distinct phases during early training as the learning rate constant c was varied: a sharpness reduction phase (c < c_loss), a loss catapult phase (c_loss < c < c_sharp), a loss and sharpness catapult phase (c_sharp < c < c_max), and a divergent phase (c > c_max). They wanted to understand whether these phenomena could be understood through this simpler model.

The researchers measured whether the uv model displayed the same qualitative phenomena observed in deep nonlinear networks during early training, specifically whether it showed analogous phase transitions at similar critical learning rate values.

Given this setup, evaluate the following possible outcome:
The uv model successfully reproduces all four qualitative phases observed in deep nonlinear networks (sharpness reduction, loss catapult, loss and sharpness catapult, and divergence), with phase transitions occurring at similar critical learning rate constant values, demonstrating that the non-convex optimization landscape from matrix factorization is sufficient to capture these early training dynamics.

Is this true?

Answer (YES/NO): NO